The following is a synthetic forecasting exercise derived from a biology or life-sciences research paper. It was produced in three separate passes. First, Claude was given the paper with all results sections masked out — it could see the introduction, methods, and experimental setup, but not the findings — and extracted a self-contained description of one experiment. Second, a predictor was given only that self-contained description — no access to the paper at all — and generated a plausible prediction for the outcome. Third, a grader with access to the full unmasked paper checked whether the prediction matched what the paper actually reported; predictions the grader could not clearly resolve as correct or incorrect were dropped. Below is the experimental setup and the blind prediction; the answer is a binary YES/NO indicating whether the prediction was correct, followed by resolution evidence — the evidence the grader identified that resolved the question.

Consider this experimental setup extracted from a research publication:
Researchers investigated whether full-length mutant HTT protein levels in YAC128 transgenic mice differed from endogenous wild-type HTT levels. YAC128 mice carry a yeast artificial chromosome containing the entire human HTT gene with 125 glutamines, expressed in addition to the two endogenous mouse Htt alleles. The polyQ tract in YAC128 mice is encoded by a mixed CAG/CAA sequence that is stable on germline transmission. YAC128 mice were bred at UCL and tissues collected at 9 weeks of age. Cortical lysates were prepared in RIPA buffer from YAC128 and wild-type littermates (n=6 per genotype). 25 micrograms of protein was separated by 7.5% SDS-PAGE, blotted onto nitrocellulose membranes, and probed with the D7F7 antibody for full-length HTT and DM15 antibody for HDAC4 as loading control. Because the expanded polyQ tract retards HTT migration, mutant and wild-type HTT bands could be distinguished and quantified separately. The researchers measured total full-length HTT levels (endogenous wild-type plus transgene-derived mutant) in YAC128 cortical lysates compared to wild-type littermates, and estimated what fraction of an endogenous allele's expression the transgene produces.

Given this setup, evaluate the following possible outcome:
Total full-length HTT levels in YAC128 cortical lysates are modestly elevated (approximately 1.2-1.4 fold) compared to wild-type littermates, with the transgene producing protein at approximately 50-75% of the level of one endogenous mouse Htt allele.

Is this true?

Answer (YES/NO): NO